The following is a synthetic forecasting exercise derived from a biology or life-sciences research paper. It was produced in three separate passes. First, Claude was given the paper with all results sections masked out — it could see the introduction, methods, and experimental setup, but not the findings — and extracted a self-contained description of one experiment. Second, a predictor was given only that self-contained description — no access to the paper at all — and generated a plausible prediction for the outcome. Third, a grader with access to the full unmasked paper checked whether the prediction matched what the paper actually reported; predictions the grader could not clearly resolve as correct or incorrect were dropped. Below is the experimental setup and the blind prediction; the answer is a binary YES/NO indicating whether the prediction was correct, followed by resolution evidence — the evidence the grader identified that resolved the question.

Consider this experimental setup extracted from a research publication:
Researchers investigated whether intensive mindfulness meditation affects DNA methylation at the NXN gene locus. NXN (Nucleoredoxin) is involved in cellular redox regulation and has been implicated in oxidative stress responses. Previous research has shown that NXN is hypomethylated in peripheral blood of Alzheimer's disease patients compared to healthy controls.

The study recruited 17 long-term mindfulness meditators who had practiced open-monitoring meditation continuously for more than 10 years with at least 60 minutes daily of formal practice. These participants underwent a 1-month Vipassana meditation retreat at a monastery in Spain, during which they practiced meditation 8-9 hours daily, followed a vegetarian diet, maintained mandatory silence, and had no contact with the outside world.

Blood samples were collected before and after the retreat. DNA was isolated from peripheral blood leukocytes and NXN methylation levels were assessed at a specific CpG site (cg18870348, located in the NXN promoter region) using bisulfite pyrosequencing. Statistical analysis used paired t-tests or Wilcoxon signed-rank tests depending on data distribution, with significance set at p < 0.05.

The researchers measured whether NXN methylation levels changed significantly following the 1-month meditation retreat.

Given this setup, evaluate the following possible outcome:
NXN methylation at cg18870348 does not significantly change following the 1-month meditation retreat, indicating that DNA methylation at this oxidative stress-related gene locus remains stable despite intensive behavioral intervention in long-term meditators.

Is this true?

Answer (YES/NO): YES